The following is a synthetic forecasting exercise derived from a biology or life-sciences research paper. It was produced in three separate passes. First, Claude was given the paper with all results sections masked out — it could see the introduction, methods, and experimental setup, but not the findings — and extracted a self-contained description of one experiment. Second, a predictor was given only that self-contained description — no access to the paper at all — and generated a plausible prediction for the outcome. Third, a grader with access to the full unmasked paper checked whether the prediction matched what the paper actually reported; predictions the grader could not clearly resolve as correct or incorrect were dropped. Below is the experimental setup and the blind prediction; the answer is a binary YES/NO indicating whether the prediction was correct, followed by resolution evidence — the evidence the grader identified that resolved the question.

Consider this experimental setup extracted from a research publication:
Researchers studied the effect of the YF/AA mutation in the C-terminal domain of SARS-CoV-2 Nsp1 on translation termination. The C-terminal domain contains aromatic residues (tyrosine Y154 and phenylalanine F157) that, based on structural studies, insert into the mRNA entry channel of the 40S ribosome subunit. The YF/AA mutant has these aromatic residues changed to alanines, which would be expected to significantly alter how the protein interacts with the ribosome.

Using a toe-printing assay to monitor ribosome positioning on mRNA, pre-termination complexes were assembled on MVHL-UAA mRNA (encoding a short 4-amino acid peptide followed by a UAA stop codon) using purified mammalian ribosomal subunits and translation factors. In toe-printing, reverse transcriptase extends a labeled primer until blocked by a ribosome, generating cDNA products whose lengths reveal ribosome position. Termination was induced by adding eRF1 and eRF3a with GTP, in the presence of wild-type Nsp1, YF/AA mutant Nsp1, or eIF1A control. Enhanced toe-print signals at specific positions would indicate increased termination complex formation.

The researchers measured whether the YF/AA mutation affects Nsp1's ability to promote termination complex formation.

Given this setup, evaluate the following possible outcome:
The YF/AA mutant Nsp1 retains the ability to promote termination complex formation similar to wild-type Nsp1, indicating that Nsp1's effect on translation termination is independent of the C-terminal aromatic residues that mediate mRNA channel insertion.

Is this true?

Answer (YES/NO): YES